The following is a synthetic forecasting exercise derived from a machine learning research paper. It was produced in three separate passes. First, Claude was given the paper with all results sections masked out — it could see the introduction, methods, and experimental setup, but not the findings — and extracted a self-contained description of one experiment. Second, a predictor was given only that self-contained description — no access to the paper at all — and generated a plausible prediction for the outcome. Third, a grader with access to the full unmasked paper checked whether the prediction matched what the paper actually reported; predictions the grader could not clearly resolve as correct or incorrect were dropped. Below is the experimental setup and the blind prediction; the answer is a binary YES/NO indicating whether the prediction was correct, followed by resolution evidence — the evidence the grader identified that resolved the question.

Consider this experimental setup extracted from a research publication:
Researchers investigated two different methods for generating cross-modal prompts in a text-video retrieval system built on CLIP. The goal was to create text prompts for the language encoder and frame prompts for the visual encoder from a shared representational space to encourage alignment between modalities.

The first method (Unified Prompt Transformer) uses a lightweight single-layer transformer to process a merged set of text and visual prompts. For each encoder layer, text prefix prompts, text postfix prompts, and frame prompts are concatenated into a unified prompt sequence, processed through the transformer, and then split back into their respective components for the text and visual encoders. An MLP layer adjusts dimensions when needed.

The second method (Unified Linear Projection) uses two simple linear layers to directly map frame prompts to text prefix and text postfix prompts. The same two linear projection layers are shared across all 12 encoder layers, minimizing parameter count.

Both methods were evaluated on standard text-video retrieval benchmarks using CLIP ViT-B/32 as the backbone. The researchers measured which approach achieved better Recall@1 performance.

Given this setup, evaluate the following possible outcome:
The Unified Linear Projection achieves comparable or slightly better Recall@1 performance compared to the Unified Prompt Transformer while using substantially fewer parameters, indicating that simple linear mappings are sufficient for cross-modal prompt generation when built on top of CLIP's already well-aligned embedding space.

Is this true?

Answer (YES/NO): NO